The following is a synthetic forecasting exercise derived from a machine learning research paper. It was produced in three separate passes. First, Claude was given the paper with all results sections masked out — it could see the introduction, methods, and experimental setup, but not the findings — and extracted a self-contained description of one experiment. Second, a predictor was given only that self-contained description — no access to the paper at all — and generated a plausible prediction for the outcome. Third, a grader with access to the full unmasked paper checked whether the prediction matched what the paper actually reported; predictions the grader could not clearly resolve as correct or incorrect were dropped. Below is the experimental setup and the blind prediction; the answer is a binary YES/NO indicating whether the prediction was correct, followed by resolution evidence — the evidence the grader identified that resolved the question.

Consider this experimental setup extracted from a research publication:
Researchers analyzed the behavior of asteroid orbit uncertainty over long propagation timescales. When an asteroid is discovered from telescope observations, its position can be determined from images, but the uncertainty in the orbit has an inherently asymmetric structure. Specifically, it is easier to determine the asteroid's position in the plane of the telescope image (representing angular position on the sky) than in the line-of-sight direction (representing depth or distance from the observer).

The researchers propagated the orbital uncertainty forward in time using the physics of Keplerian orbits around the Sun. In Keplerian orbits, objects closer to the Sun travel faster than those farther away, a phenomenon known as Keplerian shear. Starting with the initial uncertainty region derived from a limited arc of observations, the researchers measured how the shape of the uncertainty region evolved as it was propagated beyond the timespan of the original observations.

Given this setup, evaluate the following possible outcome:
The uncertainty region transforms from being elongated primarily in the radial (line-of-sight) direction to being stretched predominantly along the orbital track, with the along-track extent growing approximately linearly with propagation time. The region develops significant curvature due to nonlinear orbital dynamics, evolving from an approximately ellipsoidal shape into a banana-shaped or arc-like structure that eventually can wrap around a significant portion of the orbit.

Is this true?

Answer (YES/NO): YES